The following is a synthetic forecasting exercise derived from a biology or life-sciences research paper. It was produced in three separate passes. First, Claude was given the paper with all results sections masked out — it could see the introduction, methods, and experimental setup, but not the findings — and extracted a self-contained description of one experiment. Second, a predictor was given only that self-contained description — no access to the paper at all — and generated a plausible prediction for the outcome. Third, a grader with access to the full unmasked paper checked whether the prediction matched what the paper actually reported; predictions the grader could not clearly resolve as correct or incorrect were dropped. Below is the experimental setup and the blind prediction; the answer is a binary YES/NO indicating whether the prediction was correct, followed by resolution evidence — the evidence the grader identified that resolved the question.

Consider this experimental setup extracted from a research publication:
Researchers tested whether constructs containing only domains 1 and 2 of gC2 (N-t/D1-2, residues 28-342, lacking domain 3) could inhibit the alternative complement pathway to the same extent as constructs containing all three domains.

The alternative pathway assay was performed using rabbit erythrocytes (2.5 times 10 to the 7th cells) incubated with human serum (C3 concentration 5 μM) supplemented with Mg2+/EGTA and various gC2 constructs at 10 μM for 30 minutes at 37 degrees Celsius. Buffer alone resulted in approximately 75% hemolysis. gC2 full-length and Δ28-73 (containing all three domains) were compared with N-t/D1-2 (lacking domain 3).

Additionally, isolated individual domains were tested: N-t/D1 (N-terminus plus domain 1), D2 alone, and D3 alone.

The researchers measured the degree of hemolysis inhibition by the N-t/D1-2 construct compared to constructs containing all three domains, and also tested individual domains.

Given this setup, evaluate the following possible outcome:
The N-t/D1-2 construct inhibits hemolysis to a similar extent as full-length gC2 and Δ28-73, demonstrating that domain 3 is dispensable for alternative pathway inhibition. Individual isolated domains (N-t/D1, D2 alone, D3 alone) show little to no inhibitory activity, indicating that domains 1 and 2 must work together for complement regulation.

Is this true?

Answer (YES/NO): YES